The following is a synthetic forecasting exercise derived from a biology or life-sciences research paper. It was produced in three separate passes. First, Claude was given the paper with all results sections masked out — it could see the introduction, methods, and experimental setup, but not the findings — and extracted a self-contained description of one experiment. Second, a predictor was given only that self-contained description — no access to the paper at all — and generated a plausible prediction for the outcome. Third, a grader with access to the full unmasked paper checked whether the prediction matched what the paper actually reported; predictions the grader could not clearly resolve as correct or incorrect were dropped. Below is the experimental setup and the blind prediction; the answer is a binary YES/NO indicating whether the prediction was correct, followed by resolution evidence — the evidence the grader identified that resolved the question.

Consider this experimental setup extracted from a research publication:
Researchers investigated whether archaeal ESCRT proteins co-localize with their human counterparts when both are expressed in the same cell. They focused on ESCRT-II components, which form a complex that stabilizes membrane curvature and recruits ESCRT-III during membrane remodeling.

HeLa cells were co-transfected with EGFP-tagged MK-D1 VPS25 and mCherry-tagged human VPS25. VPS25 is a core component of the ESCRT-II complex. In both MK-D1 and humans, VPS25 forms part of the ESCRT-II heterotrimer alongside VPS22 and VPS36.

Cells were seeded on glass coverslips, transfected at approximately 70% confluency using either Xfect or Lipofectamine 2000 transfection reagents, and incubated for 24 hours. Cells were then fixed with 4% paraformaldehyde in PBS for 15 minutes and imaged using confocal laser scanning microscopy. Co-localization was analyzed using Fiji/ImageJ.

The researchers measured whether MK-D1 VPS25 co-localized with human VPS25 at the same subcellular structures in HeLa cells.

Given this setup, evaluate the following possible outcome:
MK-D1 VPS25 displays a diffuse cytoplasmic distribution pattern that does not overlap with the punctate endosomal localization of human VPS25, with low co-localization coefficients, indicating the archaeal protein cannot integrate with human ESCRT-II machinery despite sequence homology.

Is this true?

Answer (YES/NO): NO